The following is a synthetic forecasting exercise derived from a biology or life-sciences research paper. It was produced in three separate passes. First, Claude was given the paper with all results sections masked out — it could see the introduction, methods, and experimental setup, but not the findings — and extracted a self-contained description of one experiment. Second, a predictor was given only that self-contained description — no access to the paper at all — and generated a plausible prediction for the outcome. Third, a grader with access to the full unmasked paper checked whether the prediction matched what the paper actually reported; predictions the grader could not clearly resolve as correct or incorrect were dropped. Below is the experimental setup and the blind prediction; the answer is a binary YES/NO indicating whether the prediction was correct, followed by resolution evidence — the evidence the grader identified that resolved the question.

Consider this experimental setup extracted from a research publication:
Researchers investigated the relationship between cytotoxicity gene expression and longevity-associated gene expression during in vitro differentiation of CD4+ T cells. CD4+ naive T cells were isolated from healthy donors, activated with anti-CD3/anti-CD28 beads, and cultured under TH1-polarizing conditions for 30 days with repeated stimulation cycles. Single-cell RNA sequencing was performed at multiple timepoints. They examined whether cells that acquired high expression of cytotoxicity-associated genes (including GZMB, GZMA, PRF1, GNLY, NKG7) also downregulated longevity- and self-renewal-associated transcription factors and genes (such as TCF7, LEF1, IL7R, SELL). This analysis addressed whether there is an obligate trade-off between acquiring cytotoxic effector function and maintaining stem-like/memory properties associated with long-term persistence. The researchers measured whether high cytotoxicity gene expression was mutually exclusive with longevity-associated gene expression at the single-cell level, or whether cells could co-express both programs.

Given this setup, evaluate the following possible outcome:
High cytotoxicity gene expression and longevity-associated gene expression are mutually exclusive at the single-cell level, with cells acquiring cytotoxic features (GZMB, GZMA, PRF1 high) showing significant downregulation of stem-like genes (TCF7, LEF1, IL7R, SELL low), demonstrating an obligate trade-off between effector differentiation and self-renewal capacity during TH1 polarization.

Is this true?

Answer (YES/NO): NO